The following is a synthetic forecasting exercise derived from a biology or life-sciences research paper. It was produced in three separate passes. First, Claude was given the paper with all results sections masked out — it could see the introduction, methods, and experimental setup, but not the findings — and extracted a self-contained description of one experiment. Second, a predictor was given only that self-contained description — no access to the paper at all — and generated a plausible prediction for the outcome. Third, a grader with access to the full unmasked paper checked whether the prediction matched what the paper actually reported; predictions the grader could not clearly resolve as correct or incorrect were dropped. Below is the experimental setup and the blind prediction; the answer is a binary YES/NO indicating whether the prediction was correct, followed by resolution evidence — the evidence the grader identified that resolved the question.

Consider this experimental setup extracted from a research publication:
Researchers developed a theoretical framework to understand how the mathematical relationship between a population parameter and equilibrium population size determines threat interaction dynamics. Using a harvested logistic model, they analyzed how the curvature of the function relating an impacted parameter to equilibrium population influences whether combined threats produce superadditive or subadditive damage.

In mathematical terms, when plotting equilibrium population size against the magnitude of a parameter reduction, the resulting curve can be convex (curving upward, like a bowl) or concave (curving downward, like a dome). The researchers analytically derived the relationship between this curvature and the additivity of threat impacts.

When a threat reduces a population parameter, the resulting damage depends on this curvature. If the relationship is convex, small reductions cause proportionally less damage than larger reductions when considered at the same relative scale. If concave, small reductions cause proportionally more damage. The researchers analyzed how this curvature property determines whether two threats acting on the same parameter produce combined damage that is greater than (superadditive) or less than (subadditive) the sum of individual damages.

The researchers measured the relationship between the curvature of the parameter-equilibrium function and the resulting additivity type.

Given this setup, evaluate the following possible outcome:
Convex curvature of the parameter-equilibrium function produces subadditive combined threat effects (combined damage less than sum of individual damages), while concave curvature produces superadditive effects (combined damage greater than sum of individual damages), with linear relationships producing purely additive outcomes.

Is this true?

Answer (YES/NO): YES